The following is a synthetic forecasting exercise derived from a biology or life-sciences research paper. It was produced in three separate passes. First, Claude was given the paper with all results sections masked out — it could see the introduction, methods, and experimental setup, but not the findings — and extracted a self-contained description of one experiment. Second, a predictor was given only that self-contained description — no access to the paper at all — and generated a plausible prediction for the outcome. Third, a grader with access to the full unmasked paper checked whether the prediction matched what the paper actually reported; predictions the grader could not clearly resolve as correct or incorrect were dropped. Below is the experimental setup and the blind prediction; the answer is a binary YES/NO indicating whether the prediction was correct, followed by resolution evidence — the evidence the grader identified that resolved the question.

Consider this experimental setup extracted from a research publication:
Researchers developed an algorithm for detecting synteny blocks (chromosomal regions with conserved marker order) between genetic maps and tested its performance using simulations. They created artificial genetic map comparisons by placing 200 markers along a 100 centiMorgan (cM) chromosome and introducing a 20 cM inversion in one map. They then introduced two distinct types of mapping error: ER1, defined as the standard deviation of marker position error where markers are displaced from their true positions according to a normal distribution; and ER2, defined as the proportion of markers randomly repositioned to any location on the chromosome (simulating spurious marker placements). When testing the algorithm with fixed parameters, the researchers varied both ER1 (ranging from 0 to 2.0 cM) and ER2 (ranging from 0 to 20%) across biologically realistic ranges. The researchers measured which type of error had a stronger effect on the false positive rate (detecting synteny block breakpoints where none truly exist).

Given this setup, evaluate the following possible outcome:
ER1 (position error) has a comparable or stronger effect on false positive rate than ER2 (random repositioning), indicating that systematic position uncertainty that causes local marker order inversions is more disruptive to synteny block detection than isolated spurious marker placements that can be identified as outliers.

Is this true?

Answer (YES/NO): YES